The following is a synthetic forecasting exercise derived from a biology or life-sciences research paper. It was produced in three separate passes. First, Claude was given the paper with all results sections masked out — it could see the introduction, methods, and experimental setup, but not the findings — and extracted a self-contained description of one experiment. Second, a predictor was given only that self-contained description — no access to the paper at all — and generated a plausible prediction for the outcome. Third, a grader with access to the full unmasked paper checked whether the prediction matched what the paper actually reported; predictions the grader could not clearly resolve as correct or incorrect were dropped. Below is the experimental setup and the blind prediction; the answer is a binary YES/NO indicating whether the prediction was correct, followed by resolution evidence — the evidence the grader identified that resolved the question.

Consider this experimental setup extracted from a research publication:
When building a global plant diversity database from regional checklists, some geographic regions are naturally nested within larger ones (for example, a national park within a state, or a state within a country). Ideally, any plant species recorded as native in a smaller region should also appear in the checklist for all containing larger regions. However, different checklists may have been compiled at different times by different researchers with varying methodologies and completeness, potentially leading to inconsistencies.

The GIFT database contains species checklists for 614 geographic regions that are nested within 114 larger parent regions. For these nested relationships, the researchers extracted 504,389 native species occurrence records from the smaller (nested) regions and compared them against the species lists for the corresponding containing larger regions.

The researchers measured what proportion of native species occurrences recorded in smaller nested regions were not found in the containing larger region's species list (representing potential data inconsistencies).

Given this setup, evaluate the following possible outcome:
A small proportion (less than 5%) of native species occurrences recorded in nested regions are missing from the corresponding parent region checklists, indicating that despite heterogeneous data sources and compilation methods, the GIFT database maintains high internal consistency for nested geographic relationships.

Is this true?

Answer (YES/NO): NO